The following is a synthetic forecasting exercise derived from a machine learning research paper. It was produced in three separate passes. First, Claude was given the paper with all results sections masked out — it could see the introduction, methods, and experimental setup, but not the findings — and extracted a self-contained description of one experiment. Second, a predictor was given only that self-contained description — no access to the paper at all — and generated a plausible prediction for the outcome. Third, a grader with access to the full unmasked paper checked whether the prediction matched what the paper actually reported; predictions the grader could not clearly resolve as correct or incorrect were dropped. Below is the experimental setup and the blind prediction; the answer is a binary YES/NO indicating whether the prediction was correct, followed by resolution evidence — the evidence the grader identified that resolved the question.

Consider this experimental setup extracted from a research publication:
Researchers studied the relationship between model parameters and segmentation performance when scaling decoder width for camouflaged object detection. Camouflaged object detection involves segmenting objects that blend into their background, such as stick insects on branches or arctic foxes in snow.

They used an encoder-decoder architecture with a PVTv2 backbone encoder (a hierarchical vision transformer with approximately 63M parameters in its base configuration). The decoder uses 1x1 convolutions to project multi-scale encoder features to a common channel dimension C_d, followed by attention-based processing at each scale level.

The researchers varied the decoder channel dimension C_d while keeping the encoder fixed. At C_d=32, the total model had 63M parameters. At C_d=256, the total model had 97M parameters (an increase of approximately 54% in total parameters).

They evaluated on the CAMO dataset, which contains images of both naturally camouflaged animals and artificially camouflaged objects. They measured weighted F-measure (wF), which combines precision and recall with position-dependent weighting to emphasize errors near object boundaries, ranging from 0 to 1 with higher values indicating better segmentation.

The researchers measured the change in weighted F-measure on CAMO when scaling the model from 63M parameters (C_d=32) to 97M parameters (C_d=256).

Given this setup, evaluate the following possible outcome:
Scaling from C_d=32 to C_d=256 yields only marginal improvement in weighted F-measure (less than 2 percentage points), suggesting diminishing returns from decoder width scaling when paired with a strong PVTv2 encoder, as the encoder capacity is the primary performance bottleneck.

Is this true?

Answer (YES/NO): YES